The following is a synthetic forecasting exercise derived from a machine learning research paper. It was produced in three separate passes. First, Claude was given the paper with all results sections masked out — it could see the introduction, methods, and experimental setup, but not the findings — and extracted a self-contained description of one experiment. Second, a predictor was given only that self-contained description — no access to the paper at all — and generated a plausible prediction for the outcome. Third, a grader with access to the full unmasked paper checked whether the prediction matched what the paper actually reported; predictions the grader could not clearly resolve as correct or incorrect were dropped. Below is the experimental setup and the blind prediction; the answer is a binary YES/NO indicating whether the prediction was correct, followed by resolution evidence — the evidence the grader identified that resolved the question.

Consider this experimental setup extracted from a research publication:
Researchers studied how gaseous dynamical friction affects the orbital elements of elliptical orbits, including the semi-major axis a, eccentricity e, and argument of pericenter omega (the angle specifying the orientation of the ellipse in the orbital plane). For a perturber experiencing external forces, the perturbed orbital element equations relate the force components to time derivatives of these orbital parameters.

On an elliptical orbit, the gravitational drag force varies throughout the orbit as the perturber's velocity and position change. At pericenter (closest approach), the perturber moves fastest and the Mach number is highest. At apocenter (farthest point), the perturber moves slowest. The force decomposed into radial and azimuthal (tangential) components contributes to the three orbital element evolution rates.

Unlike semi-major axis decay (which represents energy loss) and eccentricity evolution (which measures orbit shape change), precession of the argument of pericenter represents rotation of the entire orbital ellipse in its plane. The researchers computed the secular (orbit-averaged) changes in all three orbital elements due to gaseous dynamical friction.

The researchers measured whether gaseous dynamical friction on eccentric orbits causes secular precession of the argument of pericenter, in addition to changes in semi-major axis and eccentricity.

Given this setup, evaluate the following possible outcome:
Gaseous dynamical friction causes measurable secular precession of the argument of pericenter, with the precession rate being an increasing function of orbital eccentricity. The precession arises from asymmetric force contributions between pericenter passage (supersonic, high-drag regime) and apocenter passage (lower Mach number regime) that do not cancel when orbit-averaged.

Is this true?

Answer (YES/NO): NO